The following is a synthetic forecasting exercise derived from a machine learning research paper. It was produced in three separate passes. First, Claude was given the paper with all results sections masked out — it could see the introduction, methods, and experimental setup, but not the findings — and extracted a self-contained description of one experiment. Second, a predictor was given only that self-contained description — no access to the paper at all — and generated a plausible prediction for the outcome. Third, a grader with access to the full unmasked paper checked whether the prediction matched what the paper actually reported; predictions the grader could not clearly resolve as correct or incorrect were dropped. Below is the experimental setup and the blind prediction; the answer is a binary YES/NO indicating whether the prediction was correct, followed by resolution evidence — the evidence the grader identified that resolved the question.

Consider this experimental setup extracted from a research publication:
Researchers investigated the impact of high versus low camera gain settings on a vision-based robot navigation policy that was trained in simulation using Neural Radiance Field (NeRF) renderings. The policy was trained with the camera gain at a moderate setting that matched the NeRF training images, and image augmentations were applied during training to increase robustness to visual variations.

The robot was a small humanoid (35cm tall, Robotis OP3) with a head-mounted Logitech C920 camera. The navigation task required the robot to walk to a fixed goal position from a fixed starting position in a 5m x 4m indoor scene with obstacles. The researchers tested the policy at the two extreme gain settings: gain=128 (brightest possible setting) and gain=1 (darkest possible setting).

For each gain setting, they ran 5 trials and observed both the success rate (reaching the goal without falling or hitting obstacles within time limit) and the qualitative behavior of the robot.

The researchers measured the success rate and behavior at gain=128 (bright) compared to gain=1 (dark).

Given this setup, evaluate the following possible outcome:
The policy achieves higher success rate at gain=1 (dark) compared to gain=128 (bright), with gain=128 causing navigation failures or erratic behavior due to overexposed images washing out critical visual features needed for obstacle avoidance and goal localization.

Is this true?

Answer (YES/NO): YES